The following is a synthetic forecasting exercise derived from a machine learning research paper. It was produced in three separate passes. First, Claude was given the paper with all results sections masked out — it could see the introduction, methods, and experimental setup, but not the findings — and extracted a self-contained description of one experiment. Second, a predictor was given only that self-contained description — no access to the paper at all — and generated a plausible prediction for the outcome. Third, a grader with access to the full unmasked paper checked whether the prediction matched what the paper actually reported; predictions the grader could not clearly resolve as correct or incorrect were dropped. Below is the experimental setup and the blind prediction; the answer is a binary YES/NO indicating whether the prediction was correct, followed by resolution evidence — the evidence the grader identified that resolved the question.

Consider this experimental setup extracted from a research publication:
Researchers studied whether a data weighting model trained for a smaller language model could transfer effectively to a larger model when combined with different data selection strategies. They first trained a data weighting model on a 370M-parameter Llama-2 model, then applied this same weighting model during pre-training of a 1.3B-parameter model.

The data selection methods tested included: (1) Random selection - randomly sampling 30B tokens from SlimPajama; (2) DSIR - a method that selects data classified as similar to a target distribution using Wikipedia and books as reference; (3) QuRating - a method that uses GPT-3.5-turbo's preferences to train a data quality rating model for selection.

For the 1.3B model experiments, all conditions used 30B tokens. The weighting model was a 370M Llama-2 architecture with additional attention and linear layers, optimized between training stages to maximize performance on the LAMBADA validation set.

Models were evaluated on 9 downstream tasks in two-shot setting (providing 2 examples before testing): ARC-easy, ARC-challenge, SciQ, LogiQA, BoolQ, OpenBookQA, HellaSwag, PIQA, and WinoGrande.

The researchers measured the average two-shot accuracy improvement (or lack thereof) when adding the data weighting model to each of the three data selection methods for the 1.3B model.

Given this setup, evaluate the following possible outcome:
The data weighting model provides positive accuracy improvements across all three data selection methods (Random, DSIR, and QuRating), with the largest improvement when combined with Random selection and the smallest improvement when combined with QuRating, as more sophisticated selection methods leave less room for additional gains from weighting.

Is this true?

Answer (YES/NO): NO